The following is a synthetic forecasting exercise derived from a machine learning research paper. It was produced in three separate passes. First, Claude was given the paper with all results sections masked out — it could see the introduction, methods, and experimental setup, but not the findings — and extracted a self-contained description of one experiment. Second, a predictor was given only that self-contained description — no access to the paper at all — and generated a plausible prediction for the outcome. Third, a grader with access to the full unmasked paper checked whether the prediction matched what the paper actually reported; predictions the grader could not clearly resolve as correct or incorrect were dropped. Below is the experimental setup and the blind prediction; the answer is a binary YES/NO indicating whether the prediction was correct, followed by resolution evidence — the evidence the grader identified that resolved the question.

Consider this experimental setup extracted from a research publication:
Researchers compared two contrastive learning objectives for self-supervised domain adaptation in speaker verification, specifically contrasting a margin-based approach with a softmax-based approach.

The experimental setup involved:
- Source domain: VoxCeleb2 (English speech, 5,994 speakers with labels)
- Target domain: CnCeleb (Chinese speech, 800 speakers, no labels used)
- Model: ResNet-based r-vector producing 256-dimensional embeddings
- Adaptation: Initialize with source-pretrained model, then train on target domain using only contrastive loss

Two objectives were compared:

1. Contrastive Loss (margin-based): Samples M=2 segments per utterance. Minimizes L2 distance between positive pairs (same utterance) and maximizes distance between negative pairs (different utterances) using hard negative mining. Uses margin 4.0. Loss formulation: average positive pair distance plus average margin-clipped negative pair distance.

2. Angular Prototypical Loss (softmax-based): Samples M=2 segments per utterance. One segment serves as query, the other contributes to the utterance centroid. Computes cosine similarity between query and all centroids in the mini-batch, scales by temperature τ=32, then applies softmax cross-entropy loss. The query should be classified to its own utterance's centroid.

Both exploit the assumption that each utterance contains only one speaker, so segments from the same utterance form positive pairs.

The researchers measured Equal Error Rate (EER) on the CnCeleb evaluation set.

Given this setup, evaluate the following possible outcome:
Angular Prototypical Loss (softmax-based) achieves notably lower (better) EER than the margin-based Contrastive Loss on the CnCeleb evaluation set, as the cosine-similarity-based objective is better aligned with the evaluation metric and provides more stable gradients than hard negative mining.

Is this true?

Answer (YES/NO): YES